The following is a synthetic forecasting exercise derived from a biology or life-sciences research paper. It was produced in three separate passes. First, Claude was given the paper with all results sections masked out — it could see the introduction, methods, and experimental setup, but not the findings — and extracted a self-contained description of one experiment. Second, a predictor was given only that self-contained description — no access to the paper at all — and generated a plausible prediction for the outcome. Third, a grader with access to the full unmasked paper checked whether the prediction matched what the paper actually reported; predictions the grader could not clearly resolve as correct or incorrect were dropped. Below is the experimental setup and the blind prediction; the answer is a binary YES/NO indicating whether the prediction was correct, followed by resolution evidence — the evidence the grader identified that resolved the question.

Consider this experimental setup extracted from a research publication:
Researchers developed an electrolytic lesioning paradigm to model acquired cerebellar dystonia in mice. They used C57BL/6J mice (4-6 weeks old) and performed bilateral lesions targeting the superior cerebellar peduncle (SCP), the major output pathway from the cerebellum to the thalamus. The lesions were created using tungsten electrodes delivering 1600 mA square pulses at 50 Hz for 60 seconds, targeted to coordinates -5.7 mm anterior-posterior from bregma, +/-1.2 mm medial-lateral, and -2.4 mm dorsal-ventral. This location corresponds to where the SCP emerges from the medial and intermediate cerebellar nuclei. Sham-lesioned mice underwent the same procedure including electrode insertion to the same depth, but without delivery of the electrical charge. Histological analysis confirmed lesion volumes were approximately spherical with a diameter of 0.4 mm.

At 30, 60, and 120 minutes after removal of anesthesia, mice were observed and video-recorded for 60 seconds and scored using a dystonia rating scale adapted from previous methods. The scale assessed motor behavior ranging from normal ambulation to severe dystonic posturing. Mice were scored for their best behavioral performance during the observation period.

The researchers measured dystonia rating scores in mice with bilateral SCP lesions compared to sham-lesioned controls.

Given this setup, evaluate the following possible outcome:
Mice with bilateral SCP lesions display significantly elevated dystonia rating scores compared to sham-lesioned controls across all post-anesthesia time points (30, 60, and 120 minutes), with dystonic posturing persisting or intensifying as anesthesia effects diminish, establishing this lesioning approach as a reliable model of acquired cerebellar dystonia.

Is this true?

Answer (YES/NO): YES